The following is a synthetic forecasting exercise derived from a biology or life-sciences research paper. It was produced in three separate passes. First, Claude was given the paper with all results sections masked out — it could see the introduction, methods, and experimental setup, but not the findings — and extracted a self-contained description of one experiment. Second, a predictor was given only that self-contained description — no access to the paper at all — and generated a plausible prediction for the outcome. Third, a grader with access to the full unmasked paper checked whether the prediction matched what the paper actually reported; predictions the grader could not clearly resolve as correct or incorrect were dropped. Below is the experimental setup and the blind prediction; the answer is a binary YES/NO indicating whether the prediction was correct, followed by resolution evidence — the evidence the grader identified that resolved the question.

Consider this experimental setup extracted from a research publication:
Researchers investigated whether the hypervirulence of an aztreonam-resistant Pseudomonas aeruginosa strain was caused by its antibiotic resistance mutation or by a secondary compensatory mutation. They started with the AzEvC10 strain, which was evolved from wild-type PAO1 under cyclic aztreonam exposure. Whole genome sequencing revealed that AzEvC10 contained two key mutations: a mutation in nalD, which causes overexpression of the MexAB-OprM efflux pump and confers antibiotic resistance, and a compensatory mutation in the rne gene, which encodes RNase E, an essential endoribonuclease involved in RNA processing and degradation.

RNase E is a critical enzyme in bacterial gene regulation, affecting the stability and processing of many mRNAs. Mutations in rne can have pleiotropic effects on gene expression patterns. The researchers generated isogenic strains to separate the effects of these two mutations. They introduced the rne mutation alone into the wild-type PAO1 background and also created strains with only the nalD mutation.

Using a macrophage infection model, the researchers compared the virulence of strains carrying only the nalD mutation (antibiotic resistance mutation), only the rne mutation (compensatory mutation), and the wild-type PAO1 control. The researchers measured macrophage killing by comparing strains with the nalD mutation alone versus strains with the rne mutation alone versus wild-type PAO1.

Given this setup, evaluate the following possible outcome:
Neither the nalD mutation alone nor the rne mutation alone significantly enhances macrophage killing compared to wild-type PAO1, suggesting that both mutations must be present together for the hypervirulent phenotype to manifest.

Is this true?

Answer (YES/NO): NO